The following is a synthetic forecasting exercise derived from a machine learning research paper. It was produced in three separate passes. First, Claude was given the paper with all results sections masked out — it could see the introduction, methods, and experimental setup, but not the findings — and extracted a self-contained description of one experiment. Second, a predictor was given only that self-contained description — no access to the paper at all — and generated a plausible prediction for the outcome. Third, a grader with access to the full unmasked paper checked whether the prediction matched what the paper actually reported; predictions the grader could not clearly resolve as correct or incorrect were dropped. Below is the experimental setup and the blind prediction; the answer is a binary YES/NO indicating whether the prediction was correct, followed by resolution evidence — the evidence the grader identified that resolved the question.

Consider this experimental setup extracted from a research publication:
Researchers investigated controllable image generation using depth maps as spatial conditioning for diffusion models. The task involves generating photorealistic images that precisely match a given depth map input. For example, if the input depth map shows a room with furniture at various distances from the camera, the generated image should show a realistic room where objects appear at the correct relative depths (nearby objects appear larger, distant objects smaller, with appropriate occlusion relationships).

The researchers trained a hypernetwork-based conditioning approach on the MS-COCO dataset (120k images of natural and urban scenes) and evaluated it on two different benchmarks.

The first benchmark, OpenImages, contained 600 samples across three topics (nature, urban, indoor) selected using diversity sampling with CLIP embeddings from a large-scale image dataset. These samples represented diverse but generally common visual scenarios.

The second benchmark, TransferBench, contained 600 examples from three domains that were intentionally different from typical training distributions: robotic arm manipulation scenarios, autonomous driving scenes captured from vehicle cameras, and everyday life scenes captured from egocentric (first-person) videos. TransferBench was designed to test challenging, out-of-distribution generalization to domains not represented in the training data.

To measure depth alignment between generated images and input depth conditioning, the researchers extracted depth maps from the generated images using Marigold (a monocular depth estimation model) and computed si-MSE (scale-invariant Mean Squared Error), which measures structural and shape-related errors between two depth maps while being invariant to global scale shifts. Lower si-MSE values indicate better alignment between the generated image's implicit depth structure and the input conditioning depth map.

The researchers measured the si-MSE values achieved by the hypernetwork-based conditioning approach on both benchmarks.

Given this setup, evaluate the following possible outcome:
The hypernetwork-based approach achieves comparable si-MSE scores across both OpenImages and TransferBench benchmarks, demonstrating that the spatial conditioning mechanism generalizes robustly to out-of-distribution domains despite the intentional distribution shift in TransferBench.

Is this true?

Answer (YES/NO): NO